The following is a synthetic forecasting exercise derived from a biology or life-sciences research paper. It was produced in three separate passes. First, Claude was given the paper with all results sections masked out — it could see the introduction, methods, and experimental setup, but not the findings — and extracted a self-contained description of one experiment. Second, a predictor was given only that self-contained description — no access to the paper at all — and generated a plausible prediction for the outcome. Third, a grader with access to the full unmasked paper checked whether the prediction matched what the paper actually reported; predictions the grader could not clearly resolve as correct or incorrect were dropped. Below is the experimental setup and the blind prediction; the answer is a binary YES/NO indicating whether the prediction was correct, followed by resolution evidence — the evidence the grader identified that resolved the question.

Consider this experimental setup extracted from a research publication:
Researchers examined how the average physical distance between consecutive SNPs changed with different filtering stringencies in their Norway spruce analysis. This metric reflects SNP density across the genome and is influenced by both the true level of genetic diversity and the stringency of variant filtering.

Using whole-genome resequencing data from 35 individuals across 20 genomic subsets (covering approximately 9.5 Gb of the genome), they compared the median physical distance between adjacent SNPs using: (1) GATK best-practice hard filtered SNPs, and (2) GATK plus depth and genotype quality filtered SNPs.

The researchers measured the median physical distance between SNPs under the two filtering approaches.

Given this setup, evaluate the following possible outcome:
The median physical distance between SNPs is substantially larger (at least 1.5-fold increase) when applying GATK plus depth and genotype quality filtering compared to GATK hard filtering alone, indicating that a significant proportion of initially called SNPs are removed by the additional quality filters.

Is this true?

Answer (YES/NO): YES